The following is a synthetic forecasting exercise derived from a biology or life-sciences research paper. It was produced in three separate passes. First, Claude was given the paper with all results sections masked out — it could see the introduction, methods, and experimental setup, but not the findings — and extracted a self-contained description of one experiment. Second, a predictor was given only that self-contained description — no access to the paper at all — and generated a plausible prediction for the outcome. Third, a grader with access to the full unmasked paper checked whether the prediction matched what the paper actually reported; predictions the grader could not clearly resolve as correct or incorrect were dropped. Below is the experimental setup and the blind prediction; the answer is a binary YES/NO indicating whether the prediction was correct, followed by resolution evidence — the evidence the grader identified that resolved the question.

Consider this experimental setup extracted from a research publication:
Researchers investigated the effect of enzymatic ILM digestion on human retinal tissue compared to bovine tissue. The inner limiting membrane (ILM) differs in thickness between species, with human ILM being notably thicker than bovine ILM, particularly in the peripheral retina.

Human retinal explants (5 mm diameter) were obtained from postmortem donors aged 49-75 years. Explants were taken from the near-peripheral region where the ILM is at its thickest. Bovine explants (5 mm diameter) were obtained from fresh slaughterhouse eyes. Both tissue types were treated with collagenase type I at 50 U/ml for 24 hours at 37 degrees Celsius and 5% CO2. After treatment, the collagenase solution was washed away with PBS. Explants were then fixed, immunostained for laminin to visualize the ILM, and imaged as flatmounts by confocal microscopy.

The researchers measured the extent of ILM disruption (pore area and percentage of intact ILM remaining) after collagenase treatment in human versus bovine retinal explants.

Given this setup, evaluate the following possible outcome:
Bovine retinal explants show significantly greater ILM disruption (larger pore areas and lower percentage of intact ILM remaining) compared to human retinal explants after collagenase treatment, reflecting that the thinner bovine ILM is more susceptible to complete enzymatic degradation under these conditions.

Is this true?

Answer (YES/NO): YES